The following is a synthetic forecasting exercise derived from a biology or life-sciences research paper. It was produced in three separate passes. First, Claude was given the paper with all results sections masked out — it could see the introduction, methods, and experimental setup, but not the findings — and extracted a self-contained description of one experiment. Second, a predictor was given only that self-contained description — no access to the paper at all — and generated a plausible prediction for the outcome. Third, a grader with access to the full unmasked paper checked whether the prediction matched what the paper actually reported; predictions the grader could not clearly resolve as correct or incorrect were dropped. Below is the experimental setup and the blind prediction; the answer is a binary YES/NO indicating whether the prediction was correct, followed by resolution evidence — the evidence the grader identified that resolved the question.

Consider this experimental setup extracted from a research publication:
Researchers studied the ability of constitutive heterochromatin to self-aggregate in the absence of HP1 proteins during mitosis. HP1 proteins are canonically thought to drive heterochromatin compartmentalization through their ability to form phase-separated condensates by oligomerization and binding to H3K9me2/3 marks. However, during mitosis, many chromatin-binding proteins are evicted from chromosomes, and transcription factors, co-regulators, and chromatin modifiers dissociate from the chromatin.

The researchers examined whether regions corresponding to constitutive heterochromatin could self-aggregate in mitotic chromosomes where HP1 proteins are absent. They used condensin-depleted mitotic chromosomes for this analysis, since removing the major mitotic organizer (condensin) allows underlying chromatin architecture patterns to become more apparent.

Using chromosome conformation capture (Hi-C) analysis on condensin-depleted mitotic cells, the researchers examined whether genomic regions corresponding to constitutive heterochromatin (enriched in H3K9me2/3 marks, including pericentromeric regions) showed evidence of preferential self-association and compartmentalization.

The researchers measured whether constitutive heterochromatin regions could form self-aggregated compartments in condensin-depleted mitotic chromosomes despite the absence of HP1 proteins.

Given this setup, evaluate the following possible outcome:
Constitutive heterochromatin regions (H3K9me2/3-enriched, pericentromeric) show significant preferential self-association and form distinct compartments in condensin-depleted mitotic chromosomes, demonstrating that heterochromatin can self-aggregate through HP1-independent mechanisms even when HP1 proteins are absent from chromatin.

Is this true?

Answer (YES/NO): YES